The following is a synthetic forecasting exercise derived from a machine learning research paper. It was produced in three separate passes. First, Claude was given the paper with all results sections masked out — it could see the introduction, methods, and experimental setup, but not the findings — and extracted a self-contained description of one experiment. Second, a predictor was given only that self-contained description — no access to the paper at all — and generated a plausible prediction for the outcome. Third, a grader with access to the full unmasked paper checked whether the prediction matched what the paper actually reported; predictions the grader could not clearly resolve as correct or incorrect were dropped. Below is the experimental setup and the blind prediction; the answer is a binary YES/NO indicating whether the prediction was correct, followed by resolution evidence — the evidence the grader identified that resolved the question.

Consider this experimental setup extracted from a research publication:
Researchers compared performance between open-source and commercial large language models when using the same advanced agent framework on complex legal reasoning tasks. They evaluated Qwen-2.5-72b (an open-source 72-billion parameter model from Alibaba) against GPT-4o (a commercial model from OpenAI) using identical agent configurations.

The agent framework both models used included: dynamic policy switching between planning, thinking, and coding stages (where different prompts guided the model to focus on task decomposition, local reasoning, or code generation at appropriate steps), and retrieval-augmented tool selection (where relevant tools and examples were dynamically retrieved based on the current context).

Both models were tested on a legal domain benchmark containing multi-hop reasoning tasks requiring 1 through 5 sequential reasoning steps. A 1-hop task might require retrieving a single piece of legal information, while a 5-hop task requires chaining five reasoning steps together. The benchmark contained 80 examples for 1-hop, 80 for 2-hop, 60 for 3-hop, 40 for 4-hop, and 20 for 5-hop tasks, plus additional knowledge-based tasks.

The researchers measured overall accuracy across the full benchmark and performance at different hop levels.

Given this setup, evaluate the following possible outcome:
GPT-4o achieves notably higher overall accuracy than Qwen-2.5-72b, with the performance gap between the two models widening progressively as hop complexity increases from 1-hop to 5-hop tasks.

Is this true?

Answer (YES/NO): NO